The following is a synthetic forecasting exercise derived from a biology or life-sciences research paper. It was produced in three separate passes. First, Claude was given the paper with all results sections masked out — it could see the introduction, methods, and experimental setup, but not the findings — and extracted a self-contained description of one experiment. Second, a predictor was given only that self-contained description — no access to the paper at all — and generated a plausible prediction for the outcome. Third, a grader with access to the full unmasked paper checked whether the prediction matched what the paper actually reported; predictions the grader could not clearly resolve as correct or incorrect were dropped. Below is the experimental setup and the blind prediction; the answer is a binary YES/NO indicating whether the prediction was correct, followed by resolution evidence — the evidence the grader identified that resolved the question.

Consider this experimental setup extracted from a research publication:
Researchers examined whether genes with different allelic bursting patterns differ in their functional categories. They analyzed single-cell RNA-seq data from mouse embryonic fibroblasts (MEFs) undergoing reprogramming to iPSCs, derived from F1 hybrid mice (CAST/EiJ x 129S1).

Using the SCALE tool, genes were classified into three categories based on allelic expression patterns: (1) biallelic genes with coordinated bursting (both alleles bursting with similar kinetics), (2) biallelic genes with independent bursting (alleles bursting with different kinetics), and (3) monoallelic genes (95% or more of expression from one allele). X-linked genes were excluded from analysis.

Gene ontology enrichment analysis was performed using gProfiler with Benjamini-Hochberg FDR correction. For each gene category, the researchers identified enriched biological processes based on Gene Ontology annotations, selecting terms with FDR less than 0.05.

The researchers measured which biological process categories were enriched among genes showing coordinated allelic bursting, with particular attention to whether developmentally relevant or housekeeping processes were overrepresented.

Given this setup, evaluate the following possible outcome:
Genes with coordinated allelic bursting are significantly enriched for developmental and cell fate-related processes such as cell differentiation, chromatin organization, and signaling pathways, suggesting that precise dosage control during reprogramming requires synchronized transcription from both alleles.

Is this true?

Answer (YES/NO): NO